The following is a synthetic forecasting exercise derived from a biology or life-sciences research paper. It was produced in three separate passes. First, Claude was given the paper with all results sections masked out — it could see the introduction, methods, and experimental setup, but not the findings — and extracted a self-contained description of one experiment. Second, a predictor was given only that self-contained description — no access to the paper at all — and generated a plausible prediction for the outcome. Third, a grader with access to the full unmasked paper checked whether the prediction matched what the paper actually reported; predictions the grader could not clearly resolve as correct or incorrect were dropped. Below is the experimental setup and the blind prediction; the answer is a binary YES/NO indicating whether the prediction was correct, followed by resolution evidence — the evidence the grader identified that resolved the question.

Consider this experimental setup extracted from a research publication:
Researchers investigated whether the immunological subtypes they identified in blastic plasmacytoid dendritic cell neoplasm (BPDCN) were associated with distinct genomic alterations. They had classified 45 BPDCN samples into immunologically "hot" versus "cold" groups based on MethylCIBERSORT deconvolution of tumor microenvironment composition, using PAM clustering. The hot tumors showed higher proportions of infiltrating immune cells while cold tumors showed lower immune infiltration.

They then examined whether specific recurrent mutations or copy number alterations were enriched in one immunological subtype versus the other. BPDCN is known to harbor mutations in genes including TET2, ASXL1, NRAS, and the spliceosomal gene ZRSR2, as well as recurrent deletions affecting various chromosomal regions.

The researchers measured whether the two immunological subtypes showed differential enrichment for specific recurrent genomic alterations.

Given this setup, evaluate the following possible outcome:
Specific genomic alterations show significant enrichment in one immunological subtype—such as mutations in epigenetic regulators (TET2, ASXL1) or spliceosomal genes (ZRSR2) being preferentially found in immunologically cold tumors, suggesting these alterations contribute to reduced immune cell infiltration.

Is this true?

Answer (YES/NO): YES